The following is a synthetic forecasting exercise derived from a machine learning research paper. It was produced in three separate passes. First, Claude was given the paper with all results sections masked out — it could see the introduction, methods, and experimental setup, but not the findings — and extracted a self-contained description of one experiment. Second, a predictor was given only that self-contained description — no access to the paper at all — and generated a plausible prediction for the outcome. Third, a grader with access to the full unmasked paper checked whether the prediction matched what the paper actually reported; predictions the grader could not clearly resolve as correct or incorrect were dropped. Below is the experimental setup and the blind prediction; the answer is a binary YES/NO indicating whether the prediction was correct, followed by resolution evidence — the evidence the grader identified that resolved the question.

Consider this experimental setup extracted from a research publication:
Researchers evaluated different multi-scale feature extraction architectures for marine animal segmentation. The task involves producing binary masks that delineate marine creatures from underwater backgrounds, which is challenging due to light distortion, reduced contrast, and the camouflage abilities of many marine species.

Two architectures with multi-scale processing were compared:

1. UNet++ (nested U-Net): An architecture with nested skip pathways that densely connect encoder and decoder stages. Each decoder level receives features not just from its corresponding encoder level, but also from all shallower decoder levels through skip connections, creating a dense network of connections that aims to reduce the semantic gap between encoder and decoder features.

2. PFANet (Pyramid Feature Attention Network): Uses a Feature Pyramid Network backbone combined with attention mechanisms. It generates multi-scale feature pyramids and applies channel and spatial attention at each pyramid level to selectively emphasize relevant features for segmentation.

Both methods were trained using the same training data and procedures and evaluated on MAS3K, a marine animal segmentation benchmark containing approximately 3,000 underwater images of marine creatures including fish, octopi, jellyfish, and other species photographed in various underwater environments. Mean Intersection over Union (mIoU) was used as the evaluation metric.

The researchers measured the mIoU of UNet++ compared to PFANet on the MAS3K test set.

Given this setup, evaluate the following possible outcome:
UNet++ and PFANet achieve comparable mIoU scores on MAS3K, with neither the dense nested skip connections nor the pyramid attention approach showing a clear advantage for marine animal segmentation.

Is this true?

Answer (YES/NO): NO